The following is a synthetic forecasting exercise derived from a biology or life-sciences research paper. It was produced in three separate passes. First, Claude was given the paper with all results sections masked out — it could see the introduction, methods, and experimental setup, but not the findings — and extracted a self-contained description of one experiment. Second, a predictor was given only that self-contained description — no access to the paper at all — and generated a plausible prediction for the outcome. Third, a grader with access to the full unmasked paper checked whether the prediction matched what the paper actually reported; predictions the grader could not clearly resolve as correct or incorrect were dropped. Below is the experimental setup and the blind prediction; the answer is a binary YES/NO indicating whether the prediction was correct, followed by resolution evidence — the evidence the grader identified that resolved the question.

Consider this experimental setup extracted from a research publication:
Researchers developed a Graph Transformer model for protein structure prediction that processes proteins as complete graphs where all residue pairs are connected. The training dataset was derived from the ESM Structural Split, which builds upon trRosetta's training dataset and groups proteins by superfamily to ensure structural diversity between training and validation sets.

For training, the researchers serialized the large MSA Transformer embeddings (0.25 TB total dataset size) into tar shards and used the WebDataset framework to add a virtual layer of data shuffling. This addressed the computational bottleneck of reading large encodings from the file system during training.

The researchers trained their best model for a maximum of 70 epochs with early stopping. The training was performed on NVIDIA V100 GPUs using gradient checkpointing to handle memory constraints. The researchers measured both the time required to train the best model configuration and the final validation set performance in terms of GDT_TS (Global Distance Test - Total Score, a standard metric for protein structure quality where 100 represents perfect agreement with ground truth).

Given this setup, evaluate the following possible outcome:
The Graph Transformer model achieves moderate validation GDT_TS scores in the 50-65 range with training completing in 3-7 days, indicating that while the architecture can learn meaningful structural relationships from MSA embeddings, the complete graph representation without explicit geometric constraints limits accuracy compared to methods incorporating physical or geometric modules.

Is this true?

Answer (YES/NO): NO